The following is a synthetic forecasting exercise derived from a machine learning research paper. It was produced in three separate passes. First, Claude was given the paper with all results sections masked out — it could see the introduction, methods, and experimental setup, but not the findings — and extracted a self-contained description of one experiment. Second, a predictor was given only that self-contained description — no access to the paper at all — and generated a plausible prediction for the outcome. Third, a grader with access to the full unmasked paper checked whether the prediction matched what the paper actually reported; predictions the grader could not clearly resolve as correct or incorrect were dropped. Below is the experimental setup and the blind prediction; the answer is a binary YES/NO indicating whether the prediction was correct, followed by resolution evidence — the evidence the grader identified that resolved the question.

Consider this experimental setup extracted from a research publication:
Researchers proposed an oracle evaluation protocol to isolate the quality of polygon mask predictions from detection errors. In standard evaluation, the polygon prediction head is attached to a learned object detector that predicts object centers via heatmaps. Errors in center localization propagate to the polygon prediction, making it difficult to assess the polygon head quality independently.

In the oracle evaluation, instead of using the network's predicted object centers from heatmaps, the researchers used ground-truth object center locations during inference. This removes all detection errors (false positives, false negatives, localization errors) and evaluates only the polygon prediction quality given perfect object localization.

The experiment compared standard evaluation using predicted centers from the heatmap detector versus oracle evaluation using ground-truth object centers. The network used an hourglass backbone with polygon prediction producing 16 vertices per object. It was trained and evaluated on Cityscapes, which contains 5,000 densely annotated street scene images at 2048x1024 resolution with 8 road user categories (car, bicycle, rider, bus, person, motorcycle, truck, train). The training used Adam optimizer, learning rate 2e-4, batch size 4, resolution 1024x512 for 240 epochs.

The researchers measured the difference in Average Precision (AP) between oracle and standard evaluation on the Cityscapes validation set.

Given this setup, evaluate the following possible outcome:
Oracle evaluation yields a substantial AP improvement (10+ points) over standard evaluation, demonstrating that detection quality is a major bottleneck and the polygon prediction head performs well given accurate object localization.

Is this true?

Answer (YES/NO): NO